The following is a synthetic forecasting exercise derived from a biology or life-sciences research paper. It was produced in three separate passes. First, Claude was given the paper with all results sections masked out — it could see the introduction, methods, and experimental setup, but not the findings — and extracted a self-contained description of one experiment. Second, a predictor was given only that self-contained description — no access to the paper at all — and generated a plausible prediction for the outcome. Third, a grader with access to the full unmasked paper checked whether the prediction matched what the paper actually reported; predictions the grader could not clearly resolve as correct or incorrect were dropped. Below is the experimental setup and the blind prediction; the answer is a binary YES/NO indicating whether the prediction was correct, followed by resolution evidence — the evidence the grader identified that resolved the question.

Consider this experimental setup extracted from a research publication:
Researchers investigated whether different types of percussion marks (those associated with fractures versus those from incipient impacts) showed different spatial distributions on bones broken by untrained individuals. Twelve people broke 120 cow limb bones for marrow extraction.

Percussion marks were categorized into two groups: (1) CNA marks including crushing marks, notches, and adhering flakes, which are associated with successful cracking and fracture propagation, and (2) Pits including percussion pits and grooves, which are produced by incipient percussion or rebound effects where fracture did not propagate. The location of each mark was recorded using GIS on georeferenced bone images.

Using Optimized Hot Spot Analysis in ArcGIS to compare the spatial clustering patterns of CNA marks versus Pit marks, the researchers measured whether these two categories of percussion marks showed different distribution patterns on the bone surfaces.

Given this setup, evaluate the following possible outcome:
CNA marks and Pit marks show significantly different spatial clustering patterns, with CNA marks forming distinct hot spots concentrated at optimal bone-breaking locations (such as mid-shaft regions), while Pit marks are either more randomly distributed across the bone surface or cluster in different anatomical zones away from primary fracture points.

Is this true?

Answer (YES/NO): YES